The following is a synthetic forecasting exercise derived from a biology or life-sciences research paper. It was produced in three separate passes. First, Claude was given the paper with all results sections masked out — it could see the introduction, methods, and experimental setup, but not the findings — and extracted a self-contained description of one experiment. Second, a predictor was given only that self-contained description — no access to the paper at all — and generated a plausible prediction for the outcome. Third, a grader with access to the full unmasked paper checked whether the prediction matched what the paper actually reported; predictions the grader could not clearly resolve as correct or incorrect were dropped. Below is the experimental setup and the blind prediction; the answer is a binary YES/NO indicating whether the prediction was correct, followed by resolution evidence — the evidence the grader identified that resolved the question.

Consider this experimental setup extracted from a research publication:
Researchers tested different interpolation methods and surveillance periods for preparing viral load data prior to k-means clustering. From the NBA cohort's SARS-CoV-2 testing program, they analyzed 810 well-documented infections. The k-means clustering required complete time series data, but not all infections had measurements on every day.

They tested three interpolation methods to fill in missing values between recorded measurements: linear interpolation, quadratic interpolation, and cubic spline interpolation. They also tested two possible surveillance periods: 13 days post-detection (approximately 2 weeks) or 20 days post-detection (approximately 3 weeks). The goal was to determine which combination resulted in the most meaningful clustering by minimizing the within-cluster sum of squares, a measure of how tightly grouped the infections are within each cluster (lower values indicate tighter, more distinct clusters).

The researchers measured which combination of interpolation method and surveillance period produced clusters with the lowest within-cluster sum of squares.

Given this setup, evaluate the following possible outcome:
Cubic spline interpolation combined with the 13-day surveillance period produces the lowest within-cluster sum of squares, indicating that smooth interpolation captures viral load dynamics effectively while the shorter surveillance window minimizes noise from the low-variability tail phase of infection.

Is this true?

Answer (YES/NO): NO